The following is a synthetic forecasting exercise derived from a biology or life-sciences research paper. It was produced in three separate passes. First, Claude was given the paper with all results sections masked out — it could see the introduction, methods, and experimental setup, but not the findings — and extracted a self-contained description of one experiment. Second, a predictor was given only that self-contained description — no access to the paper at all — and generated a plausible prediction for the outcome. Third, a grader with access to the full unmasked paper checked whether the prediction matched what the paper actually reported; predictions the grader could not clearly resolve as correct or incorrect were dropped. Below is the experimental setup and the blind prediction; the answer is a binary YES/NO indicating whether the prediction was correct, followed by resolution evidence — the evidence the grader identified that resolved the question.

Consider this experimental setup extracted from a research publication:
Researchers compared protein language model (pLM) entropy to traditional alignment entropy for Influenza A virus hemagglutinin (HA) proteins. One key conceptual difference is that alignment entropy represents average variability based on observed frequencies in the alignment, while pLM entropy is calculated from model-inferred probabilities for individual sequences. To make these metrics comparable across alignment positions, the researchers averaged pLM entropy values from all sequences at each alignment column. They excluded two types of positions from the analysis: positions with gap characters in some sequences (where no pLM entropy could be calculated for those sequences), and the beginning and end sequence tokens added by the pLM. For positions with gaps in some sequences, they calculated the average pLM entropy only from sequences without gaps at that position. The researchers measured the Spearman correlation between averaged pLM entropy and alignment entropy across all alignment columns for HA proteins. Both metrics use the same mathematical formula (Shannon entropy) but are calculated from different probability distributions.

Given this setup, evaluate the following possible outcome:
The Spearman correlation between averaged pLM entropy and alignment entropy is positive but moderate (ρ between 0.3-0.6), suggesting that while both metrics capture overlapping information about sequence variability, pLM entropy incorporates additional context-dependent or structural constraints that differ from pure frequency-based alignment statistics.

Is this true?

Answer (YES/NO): NO